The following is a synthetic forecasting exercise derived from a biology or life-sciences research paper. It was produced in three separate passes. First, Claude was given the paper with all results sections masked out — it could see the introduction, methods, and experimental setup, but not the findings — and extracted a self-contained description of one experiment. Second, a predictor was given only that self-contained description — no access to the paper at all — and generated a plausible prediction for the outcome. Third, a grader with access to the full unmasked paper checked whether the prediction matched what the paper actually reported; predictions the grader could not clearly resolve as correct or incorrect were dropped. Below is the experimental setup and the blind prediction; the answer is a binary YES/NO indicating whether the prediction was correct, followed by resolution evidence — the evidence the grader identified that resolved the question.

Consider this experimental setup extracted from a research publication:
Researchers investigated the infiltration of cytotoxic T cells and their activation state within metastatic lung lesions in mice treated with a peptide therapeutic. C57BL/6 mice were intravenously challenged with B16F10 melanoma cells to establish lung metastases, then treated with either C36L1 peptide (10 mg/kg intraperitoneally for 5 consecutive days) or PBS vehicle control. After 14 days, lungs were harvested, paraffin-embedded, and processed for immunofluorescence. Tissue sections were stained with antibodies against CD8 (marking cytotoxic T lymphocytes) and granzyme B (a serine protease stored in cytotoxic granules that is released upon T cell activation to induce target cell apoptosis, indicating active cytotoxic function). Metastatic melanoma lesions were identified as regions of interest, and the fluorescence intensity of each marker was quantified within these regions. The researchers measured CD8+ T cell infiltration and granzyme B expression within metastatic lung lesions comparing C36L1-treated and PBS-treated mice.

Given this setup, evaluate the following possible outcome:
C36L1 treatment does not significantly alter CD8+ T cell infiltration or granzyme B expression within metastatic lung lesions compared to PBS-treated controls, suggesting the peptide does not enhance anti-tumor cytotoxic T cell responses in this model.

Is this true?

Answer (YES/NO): NO